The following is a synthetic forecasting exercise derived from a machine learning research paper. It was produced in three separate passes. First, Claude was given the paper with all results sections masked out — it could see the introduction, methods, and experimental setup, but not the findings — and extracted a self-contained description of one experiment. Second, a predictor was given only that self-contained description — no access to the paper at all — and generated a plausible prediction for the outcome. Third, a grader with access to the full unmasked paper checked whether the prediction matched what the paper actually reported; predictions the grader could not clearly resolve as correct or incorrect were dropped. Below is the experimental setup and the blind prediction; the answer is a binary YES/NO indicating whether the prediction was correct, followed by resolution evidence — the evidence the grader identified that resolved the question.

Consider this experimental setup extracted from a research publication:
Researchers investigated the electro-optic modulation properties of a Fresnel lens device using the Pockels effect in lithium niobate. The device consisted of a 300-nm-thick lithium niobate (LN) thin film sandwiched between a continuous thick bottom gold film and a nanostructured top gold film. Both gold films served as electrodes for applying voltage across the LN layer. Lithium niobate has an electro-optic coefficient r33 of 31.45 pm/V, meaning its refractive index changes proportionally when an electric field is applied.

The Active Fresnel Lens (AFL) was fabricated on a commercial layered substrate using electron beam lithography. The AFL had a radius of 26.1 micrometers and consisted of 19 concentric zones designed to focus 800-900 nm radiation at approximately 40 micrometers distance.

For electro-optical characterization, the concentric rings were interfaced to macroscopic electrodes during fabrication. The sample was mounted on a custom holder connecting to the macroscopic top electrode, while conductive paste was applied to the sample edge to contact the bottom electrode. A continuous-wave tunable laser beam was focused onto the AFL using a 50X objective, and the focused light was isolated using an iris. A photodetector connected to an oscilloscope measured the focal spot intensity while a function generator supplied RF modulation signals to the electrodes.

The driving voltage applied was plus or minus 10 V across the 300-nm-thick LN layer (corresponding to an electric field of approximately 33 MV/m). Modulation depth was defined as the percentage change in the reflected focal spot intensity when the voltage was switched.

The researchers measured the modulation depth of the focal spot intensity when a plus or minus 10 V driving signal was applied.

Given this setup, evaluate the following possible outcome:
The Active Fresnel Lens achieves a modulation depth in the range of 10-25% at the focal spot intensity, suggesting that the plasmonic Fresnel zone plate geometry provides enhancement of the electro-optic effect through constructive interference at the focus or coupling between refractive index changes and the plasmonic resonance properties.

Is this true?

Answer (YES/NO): NO